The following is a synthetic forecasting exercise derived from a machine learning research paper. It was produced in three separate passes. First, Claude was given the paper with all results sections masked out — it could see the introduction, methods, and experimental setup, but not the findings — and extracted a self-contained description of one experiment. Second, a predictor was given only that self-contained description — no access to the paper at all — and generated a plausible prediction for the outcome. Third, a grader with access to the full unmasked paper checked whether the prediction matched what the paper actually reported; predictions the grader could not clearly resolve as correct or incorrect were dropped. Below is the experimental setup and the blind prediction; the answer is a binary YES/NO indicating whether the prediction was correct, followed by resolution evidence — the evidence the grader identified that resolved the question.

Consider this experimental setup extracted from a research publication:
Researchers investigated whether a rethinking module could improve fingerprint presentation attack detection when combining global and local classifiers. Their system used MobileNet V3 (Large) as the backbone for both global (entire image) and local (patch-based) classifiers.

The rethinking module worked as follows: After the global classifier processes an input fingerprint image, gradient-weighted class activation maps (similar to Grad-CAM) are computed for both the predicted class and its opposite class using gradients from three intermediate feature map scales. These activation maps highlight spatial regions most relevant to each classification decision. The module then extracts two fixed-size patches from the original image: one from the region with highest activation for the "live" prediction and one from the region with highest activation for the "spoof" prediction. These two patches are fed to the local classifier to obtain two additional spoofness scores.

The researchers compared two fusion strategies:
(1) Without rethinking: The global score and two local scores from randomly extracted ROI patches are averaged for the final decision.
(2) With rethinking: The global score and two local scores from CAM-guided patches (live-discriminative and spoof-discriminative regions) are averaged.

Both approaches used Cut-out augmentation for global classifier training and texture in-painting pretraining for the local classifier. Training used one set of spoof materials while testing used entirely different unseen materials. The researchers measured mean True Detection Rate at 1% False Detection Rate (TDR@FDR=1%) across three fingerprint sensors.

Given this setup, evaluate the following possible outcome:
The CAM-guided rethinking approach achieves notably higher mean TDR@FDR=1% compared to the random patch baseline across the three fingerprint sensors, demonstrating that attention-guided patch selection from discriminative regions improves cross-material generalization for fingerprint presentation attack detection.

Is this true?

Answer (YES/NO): YES